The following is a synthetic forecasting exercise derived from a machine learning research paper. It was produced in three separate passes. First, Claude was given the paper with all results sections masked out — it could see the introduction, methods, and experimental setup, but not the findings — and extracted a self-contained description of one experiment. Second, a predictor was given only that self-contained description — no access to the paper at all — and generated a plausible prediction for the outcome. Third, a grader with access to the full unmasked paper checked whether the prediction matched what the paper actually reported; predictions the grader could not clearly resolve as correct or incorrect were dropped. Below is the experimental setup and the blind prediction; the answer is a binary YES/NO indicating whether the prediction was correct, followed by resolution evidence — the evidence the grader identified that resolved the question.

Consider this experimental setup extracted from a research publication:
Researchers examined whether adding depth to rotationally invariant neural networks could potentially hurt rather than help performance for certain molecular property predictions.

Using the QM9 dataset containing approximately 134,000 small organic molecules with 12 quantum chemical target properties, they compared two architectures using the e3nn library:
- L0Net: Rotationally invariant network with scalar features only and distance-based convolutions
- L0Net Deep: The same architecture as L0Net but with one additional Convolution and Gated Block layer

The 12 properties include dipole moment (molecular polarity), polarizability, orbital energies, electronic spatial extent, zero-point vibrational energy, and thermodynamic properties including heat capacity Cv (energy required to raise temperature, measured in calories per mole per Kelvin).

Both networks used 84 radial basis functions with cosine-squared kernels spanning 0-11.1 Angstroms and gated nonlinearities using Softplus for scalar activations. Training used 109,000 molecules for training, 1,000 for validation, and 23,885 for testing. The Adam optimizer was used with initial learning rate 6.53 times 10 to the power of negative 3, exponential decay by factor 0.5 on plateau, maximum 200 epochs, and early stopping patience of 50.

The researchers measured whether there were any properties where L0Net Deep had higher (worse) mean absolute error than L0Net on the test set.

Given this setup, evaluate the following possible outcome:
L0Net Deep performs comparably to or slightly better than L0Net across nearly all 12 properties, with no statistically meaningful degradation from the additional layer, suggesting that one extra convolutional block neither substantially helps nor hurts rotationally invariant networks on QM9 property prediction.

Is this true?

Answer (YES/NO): NO